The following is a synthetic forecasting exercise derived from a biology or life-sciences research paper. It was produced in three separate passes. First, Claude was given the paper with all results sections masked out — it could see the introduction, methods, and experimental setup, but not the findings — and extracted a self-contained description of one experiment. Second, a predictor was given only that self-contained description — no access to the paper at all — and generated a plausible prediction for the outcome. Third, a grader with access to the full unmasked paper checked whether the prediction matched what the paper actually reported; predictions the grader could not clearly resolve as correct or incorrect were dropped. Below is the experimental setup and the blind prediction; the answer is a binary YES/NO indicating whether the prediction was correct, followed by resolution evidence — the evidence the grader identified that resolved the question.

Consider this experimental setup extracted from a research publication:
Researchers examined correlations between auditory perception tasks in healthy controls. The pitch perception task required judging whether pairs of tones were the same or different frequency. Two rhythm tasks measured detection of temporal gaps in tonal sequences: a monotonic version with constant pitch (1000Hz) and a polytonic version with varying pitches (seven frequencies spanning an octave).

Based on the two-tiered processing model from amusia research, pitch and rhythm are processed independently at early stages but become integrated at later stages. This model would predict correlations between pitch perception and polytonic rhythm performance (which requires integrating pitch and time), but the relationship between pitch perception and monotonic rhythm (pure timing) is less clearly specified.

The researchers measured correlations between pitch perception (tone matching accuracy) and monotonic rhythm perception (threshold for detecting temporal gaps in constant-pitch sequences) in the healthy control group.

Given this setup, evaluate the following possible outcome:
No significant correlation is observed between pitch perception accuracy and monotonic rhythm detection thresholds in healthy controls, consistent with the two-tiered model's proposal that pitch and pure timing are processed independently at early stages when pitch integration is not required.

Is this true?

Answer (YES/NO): NO